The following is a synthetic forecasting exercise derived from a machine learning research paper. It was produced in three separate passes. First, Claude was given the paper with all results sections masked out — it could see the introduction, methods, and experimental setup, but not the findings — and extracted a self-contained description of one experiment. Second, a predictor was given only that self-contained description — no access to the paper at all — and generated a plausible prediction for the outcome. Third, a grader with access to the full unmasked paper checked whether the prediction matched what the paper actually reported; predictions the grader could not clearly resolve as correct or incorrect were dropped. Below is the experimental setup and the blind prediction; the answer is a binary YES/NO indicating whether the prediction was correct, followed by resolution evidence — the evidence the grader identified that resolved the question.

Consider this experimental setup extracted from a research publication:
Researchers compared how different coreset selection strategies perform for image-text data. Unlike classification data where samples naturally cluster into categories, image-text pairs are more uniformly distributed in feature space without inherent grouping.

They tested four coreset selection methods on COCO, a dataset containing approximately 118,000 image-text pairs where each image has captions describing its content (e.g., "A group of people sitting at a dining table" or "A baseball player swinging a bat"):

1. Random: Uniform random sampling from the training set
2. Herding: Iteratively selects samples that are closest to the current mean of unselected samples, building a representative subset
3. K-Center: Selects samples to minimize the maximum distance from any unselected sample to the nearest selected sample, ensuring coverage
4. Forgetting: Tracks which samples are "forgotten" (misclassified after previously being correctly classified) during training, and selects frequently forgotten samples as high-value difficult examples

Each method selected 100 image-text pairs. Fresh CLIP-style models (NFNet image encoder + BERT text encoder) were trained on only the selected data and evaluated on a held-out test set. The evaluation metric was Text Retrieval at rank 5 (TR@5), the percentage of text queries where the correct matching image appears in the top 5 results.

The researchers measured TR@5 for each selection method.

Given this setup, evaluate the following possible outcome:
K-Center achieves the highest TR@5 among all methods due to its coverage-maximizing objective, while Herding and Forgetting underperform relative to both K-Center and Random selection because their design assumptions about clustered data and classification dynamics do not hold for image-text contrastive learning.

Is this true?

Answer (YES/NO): YES